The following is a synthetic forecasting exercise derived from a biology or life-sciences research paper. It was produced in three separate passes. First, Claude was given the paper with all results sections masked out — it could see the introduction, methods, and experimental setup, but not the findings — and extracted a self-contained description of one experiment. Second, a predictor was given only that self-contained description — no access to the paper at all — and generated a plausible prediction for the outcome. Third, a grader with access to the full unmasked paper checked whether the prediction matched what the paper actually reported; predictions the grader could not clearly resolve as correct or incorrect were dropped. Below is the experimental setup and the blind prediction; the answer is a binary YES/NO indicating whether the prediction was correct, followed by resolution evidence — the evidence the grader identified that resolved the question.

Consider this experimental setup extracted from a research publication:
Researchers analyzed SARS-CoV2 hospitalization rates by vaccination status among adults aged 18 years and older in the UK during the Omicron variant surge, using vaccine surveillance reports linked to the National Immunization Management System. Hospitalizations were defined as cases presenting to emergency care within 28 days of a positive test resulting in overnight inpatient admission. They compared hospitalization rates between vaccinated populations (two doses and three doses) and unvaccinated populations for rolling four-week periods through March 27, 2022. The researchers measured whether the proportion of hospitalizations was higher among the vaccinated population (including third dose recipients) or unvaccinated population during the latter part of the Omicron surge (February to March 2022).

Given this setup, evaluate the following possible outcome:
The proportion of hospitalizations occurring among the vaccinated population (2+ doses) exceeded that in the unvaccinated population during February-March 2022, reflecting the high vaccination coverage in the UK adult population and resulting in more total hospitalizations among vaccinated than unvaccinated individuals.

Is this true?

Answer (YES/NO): YES